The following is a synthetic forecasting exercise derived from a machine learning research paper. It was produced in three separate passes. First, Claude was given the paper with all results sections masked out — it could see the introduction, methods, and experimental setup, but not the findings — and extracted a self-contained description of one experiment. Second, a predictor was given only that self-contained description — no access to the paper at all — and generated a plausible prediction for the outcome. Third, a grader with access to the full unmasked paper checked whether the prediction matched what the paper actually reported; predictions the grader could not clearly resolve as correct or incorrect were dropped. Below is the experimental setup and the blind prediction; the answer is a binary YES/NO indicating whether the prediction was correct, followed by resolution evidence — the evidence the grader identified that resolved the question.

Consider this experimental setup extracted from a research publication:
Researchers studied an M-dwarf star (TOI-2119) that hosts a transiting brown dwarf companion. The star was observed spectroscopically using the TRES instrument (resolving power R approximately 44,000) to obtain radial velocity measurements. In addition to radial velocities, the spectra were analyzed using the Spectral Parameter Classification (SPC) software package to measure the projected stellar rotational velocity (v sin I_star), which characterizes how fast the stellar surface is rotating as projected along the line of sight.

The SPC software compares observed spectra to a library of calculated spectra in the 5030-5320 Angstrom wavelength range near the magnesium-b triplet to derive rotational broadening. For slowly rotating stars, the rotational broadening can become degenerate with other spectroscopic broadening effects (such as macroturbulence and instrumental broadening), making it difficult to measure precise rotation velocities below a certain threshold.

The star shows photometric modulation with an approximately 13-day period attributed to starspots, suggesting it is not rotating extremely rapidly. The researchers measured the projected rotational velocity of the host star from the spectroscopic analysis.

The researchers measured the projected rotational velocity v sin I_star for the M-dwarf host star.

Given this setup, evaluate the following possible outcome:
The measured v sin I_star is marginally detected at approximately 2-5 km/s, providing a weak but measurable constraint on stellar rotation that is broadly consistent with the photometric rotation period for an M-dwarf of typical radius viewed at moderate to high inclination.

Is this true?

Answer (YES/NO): NO